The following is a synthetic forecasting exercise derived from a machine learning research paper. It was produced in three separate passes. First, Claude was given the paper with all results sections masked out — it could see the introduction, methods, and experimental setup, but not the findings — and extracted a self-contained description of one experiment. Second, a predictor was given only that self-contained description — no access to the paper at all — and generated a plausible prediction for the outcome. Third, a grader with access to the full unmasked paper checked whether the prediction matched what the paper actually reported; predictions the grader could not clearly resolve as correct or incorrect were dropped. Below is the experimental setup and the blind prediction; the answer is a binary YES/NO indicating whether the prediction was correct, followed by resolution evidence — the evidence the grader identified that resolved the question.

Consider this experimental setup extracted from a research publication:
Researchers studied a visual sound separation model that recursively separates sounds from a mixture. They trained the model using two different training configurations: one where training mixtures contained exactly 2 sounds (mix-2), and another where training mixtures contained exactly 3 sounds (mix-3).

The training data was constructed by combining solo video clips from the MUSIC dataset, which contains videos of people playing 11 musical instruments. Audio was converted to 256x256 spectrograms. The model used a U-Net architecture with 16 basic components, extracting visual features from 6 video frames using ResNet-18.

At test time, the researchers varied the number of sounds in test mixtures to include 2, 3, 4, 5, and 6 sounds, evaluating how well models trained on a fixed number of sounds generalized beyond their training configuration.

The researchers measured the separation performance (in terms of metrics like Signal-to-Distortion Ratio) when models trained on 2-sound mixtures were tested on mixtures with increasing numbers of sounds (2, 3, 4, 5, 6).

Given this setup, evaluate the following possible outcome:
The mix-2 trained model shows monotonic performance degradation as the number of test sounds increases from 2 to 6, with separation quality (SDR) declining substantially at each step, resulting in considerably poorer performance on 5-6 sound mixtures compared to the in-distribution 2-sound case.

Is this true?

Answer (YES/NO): NO